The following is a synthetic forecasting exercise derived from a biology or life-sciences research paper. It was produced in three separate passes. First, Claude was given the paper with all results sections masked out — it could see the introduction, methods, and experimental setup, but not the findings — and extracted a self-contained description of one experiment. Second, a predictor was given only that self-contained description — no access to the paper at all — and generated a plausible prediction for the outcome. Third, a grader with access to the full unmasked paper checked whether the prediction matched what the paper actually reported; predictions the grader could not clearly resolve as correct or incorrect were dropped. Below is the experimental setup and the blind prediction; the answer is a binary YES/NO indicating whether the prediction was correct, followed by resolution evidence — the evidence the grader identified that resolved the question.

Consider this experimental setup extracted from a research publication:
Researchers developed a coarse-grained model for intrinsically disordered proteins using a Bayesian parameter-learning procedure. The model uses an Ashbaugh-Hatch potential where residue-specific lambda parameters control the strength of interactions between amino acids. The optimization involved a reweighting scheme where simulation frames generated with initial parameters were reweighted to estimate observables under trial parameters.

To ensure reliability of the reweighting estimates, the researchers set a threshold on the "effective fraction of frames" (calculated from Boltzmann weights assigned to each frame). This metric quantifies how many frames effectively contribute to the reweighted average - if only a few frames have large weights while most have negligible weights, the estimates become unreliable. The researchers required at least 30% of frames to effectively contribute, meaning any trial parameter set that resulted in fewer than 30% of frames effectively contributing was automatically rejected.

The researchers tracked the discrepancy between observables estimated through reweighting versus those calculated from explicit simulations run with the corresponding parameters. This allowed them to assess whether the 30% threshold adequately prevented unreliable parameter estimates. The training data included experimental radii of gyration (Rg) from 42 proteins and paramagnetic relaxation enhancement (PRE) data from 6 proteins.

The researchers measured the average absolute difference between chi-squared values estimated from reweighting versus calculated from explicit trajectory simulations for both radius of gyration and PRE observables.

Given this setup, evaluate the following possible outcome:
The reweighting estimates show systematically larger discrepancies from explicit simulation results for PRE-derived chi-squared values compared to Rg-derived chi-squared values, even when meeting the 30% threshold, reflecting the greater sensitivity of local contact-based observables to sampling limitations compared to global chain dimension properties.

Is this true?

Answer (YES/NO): NO